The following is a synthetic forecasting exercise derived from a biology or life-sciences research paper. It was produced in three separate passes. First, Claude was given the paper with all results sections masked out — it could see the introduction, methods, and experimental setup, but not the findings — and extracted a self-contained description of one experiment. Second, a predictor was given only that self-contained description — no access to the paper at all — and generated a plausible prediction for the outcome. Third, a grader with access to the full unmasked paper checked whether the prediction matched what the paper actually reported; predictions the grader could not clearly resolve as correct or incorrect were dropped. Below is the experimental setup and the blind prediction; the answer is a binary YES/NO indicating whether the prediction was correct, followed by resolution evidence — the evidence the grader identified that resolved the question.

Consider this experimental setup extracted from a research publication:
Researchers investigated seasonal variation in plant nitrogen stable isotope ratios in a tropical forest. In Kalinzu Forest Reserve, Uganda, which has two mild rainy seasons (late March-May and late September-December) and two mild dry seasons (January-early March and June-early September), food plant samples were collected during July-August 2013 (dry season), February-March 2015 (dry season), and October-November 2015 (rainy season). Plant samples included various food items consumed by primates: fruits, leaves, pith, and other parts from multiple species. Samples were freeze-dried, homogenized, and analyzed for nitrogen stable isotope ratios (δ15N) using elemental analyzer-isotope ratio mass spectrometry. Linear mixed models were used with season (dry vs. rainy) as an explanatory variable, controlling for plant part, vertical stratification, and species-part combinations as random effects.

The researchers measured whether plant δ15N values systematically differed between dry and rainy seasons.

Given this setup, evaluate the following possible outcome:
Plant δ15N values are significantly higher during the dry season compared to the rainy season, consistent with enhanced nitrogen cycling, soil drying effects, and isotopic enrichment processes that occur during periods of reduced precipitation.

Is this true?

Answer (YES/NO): NO